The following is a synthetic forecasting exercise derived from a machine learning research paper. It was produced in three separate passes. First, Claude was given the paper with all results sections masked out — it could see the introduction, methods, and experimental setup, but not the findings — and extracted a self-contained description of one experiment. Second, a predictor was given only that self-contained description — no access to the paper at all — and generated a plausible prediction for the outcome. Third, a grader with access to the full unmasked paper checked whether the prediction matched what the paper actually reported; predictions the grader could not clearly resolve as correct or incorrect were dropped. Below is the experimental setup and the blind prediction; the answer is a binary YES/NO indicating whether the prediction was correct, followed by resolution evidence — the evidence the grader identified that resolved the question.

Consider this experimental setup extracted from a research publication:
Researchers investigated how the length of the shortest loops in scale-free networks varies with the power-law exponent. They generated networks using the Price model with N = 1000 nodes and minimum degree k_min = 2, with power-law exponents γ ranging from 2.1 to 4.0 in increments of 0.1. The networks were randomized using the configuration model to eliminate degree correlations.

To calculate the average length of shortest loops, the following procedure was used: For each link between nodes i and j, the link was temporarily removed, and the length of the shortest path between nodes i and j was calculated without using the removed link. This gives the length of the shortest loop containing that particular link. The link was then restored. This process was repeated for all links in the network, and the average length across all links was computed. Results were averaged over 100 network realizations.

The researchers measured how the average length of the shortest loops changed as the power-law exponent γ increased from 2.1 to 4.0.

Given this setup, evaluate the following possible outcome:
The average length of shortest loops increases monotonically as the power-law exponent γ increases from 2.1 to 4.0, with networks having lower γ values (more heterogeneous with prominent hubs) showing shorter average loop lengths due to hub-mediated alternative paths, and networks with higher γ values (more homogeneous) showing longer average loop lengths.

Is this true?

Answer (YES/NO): YES